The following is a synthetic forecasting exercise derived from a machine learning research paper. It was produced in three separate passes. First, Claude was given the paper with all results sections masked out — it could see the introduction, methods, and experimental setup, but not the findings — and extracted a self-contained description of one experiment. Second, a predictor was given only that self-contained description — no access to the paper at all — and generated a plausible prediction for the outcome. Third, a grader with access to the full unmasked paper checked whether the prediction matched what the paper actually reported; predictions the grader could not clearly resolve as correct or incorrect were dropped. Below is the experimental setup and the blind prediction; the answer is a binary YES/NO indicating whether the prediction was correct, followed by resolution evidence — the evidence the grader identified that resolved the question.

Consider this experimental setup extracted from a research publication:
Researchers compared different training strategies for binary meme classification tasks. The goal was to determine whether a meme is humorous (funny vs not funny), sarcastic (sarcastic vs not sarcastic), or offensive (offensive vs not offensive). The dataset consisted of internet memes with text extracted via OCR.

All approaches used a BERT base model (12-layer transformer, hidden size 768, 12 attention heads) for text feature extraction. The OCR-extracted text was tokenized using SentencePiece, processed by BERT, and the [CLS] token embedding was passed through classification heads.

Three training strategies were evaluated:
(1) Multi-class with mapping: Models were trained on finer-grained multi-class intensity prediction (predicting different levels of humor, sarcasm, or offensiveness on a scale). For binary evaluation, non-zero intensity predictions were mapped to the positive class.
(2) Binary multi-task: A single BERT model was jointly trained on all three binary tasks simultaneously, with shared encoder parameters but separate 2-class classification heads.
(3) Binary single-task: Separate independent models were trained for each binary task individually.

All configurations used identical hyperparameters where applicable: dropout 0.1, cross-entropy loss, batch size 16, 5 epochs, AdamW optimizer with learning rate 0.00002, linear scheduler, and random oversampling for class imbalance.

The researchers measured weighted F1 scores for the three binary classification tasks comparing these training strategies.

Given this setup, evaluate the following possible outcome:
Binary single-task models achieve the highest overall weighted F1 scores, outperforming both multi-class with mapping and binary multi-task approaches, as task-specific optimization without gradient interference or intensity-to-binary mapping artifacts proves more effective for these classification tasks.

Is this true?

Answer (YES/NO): YES